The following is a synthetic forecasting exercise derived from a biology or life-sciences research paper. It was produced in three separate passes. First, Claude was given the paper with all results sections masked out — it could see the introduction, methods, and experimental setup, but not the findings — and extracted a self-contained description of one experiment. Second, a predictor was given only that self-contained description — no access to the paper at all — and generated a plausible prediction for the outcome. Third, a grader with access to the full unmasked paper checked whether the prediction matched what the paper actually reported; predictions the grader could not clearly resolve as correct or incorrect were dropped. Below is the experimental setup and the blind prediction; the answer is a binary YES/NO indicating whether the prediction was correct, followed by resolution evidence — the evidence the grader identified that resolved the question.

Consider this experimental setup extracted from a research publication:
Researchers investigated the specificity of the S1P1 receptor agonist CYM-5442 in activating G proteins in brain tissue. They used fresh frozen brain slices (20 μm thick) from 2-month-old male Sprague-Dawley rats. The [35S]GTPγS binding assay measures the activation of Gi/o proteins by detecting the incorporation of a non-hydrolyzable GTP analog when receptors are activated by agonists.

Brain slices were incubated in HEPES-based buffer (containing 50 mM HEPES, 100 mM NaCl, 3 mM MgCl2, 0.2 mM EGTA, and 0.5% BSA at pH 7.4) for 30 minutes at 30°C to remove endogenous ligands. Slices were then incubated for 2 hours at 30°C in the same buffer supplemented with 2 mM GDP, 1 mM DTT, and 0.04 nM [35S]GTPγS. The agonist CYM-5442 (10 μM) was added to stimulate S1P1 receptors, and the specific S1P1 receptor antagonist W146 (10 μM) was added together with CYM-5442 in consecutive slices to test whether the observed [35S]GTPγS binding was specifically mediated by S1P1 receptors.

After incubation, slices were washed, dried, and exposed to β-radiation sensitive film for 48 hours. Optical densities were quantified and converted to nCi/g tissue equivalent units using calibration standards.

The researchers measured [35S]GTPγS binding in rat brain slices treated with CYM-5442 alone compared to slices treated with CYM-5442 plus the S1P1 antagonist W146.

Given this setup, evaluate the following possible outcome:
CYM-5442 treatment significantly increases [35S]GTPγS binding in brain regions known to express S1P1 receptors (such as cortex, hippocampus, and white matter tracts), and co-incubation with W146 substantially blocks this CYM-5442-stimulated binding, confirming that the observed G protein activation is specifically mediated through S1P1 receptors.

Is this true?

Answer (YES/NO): YES